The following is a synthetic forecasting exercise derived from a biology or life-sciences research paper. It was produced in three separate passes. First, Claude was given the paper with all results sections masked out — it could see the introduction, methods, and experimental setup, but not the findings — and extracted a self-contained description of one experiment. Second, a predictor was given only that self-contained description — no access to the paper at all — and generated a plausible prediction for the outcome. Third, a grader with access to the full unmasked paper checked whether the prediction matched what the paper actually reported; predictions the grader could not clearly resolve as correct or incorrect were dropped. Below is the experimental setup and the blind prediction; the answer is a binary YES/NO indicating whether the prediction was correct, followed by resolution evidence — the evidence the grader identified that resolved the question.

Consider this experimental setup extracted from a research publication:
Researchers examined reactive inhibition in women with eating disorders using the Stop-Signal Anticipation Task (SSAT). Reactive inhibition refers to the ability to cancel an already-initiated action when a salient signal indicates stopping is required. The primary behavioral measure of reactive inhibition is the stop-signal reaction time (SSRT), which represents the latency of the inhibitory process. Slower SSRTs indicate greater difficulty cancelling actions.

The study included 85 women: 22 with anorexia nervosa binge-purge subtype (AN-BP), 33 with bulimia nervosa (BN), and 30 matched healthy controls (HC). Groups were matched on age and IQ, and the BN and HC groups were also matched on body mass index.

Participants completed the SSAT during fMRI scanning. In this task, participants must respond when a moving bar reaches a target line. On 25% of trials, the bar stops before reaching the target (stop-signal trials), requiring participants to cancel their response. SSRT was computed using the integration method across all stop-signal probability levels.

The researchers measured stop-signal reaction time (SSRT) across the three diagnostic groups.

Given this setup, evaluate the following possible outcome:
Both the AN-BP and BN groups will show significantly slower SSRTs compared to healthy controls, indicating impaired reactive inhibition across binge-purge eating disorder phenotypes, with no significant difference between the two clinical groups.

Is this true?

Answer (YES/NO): NO